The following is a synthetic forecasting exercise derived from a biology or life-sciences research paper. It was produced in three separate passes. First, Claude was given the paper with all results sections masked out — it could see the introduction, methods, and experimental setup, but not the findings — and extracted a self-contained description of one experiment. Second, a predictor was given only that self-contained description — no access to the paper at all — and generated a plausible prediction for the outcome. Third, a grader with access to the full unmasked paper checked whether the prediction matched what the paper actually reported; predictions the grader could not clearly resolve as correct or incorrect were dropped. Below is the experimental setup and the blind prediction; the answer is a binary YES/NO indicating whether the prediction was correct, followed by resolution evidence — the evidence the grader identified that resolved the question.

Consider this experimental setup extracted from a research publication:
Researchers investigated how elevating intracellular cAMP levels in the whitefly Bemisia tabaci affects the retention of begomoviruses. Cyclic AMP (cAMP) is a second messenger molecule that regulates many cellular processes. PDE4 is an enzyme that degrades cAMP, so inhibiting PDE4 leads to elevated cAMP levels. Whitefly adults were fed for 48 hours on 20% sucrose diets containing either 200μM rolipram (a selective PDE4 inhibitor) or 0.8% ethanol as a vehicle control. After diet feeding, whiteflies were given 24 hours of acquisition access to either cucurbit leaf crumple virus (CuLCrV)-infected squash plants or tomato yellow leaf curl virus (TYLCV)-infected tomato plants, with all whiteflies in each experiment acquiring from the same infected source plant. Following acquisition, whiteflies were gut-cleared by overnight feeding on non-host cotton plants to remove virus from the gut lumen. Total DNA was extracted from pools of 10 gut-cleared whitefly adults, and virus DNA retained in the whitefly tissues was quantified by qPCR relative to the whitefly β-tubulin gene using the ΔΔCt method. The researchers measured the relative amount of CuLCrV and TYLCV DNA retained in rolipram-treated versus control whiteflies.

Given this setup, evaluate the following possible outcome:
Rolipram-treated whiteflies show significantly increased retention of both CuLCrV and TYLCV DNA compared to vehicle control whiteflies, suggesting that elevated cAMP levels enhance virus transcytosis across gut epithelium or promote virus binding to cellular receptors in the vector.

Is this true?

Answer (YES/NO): YES